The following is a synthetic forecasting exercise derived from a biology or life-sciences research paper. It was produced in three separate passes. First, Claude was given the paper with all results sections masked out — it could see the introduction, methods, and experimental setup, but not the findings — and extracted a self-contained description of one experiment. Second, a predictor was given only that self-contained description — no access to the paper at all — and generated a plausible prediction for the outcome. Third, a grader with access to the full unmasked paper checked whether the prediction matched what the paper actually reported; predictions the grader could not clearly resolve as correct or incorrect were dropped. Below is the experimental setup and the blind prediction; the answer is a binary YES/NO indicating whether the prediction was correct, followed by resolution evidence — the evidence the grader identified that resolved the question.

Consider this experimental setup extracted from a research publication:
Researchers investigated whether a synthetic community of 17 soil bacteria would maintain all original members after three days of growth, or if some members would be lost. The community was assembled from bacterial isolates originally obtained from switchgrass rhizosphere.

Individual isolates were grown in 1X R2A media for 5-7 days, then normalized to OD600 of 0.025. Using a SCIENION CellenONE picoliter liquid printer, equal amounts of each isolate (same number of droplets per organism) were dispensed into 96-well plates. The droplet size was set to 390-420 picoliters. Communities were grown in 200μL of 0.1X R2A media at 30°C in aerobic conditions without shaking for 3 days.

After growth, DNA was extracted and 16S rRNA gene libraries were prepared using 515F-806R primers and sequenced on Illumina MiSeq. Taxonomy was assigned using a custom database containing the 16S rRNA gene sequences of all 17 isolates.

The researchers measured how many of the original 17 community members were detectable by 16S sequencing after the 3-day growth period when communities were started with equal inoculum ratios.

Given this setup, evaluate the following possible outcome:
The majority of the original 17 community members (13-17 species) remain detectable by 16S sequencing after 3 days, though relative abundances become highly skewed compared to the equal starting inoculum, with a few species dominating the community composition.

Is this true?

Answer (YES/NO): NO